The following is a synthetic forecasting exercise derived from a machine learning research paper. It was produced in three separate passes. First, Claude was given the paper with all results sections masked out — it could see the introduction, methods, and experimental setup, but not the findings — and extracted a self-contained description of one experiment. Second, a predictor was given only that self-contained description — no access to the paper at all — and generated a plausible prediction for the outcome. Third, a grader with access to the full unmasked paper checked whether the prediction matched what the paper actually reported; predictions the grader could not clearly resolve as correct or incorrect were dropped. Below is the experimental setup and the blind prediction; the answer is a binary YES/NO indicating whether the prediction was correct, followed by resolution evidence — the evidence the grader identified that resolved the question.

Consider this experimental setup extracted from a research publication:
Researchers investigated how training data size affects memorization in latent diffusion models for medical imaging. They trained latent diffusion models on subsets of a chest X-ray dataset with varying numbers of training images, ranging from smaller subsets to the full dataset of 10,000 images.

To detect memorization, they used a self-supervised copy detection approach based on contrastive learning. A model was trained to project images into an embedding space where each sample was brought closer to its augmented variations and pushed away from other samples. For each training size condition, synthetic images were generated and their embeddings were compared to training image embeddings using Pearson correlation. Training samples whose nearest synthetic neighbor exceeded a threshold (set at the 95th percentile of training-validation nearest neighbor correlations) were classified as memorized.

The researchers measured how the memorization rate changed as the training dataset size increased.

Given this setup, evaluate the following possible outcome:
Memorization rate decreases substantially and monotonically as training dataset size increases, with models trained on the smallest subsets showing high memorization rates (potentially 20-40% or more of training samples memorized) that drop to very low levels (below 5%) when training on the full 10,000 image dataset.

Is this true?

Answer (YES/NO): NO